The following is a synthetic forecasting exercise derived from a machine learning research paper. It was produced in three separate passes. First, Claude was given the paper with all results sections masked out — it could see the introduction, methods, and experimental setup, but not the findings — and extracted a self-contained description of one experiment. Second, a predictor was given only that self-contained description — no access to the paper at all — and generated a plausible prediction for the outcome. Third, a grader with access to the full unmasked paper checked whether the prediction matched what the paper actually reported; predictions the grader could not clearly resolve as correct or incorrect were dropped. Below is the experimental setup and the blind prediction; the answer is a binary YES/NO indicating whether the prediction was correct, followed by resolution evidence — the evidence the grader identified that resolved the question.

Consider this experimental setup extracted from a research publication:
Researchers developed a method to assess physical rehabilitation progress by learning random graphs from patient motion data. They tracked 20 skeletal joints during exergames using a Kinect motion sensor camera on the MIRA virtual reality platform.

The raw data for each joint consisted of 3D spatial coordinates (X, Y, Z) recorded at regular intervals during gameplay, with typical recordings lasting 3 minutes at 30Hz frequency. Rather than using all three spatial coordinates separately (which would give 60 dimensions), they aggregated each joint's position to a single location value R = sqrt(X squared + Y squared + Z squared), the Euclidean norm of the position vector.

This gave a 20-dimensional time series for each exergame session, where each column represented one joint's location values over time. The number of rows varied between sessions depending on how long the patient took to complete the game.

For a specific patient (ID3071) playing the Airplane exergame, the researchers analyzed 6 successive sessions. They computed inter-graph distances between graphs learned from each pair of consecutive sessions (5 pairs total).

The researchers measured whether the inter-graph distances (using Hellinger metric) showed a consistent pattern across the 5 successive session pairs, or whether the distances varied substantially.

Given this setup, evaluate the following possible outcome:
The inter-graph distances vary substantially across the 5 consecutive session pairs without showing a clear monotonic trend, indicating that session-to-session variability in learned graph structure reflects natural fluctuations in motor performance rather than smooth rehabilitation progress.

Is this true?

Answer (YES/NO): NO